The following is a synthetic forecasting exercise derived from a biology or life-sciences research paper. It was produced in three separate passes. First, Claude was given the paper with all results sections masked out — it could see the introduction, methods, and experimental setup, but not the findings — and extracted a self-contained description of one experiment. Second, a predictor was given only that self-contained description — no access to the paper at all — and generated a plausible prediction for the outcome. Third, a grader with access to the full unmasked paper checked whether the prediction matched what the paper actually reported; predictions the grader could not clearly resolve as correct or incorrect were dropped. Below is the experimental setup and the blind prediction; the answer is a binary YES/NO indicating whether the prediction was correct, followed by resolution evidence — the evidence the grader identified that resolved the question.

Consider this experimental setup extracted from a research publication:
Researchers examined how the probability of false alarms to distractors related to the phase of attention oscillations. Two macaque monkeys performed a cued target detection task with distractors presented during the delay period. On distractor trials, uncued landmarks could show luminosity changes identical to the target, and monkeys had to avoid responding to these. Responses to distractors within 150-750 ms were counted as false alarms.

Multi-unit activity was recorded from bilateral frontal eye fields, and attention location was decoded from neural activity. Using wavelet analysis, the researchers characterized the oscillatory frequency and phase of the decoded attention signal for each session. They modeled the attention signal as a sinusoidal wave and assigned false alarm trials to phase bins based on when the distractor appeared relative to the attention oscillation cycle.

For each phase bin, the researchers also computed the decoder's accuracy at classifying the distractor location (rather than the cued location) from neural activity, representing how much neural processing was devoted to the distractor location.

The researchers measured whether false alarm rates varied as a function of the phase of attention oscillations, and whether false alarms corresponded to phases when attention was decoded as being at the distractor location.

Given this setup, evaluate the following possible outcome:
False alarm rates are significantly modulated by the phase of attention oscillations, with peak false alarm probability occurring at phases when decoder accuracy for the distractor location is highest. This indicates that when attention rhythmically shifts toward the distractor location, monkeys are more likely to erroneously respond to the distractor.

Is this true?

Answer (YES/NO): YES